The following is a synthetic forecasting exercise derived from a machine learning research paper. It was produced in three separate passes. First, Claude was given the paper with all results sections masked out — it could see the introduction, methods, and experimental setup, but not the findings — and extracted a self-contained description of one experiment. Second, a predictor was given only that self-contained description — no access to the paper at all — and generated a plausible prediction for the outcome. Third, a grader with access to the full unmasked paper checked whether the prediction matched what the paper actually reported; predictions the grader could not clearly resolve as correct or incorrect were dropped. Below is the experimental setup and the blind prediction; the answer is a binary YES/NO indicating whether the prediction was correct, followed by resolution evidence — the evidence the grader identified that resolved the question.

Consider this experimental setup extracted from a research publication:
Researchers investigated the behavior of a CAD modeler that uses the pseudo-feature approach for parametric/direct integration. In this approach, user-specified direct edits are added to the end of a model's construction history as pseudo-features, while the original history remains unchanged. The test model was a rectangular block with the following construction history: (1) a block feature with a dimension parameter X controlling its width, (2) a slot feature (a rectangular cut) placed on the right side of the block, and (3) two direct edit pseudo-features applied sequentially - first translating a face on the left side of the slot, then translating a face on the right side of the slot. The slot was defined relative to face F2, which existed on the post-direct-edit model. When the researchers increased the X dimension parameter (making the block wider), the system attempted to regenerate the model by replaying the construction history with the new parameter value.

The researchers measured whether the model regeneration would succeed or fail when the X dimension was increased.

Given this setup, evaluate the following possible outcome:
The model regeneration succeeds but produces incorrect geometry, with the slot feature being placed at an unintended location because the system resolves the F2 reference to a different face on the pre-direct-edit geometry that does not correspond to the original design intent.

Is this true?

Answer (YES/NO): NO